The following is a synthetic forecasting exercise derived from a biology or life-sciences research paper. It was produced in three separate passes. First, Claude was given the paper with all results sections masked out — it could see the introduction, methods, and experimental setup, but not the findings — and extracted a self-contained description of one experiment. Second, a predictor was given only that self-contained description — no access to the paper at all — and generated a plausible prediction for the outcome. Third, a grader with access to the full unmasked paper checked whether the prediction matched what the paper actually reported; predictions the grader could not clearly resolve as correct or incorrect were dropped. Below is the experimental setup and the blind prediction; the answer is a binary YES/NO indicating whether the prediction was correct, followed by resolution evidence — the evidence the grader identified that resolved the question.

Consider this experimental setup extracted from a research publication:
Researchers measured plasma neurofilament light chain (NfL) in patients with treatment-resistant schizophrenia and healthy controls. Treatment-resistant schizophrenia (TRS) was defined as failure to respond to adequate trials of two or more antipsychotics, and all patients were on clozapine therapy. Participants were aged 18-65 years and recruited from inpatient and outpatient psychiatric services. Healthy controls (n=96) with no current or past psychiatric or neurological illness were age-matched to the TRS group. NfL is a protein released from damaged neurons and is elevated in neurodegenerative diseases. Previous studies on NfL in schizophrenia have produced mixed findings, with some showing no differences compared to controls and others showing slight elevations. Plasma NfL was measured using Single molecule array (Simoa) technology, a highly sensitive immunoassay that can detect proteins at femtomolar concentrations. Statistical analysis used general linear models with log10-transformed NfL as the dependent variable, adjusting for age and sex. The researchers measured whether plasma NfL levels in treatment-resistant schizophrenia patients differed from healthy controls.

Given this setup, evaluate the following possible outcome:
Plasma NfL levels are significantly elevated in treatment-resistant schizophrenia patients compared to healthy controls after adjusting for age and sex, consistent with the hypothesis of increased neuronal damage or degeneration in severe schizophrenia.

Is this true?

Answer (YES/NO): NO